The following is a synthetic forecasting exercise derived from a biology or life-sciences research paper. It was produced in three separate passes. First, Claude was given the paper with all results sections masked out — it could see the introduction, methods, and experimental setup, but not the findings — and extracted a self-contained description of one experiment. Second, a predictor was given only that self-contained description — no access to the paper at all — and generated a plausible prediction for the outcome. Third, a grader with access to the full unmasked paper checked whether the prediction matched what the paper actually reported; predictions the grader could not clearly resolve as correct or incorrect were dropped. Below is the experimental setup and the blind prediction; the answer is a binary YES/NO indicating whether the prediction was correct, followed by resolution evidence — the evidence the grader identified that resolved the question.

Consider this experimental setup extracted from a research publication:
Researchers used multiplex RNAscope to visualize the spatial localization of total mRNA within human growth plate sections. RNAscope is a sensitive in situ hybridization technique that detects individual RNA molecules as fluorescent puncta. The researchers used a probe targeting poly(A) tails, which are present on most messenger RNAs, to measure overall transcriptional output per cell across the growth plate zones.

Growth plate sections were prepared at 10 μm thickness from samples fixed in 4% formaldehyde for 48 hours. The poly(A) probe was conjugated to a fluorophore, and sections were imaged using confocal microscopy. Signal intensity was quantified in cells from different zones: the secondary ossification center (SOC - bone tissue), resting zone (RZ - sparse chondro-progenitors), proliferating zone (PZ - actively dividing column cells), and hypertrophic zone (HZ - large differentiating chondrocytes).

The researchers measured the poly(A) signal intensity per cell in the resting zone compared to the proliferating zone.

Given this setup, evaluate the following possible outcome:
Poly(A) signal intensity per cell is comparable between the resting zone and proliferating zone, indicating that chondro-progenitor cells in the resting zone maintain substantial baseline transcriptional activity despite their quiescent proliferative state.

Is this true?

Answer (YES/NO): NO